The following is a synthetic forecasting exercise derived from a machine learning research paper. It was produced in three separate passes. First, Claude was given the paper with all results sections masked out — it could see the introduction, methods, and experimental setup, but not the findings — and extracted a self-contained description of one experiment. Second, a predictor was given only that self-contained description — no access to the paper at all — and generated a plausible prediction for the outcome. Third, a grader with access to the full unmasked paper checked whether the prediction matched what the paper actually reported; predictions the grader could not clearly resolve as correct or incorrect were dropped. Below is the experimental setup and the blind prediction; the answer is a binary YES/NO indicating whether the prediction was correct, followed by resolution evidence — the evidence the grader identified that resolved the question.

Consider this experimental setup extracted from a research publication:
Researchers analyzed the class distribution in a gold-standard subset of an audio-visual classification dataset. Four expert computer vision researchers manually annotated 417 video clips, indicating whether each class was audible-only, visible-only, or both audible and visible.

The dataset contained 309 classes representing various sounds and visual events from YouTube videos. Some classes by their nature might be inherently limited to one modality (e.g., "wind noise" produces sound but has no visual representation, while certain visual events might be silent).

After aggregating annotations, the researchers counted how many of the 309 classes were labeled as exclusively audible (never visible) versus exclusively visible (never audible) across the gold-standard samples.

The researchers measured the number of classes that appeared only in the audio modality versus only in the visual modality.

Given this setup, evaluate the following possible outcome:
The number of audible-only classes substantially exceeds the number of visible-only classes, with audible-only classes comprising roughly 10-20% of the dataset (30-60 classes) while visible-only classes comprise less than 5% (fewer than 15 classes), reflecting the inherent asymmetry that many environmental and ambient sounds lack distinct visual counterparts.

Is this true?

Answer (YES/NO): NO